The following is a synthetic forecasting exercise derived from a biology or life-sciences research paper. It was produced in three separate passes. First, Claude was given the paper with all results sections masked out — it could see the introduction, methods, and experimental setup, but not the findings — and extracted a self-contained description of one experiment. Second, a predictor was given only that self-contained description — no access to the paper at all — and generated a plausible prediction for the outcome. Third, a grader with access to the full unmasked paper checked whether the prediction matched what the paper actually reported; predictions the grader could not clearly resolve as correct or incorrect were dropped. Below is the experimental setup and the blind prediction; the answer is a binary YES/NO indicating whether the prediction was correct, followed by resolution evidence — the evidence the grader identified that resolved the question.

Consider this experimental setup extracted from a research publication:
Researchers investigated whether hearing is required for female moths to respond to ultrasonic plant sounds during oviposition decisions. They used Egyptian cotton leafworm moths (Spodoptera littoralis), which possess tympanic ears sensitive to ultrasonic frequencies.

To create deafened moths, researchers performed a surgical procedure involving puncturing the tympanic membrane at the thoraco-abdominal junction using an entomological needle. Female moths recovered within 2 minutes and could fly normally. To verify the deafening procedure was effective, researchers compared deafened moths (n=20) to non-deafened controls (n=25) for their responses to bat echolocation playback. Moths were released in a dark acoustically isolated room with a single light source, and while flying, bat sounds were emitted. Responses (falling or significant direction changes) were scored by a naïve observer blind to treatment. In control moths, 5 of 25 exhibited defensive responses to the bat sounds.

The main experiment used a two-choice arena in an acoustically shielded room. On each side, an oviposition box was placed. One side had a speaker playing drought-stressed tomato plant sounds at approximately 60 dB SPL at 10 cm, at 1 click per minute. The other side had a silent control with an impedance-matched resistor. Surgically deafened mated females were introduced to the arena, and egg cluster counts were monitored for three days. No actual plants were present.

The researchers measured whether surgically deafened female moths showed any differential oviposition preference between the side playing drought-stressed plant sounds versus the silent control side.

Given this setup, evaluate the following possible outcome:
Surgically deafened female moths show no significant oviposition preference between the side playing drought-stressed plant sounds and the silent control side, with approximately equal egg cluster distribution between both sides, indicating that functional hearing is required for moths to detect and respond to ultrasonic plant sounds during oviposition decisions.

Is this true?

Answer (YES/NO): YES